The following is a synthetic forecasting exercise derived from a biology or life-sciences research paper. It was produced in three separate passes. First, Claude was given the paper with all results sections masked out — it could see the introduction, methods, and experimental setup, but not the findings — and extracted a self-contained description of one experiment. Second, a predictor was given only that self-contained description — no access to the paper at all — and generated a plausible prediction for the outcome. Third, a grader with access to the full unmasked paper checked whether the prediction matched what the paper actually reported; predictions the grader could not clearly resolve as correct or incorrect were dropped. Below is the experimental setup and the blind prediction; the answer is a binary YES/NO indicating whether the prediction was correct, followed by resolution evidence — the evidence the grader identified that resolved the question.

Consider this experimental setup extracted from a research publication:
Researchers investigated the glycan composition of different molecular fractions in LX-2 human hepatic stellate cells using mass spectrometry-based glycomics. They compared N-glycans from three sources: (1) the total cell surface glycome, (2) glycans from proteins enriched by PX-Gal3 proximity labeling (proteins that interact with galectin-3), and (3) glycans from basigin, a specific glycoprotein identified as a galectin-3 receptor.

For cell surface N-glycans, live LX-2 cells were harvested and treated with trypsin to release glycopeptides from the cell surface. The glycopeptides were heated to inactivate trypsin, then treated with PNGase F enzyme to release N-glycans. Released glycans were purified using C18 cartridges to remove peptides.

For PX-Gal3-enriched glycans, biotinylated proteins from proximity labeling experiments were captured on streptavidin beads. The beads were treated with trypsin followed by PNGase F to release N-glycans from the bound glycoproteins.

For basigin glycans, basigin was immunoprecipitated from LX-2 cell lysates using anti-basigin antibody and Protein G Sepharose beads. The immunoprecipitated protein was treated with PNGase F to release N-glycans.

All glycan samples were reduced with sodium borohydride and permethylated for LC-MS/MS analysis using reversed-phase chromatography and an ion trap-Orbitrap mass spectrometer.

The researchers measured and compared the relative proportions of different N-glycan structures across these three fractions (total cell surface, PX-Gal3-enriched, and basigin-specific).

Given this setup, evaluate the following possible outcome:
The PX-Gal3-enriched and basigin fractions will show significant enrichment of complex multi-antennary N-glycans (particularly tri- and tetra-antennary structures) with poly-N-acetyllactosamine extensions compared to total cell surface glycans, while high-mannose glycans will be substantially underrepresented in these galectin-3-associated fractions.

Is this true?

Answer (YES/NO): NO